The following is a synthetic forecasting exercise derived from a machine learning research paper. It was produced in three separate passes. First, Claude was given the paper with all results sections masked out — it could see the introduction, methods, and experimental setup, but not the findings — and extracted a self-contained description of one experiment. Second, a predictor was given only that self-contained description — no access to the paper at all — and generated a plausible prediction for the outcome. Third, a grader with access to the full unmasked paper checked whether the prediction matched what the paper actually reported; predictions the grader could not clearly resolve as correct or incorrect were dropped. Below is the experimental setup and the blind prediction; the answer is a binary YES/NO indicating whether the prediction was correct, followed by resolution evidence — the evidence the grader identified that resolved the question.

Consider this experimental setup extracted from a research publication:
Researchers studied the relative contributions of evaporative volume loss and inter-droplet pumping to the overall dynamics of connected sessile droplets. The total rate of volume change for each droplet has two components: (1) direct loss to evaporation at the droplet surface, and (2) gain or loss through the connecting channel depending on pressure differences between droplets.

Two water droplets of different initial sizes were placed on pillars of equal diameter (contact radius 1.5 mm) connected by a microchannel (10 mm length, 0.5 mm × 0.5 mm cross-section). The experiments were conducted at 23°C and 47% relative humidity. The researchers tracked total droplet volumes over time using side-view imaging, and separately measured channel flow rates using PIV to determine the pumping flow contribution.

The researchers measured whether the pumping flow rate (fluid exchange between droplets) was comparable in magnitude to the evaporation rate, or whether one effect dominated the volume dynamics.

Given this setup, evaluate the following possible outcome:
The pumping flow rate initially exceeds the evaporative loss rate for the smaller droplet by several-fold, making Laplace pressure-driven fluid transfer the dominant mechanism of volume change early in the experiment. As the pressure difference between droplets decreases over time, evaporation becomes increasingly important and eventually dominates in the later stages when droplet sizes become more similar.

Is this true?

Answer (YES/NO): YES